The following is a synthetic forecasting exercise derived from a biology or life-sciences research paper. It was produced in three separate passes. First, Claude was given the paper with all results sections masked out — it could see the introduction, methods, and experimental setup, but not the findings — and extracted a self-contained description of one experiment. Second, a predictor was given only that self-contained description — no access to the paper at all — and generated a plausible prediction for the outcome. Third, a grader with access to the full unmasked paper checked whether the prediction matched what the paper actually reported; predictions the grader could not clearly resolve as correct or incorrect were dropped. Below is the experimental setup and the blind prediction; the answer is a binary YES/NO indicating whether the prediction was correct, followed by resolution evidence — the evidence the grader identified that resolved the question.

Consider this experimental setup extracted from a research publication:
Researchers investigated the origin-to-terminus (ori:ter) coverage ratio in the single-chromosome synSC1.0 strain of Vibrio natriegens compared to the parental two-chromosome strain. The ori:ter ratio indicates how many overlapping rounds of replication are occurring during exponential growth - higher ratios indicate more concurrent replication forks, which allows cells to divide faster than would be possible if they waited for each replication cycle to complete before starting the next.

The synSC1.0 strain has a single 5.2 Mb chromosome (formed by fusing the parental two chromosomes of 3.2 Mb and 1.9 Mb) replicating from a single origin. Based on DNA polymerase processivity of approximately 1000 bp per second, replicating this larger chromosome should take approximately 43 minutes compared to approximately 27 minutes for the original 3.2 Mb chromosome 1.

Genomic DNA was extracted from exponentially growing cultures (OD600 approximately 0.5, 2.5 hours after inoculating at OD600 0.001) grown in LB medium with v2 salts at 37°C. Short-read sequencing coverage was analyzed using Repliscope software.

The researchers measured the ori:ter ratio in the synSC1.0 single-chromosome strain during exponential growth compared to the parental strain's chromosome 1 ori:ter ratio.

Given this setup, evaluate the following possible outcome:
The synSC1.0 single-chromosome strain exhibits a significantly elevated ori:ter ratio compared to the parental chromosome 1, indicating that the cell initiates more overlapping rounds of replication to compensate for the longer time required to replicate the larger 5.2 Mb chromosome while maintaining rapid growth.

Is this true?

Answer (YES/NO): YES